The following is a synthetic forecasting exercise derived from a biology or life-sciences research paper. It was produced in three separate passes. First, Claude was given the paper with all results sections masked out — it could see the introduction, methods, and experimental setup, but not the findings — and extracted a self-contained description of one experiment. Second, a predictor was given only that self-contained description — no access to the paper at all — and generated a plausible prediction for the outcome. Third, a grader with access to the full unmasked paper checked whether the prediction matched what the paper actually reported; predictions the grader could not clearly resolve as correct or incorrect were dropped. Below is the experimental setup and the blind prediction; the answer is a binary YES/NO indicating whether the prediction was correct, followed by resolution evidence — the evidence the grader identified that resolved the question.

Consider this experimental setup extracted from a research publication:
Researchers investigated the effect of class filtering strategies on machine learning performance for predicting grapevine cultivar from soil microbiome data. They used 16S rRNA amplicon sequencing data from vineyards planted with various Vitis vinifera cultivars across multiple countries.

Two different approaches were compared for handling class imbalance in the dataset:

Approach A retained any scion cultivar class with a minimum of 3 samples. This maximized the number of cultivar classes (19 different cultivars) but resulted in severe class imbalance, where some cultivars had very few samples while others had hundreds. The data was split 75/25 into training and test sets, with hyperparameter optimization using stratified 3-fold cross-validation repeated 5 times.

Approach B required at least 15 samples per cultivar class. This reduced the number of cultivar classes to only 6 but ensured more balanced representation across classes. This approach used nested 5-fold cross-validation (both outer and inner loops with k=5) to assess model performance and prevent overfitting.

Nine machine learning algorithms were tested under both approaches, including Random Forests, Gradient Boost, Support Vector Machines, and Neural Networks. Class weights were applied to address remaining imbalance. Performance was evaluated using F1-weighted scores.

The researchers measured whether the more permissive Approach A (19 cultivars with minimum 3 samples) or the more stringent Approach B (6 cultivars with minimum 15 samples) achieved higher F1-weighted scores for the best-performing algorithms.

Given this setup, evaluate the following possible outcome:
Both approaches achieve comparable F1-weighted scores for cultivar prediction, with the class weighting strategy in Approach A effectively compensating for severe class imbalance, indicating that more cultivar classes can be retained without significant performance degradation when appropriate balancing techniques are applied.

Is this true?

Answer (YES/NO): NO